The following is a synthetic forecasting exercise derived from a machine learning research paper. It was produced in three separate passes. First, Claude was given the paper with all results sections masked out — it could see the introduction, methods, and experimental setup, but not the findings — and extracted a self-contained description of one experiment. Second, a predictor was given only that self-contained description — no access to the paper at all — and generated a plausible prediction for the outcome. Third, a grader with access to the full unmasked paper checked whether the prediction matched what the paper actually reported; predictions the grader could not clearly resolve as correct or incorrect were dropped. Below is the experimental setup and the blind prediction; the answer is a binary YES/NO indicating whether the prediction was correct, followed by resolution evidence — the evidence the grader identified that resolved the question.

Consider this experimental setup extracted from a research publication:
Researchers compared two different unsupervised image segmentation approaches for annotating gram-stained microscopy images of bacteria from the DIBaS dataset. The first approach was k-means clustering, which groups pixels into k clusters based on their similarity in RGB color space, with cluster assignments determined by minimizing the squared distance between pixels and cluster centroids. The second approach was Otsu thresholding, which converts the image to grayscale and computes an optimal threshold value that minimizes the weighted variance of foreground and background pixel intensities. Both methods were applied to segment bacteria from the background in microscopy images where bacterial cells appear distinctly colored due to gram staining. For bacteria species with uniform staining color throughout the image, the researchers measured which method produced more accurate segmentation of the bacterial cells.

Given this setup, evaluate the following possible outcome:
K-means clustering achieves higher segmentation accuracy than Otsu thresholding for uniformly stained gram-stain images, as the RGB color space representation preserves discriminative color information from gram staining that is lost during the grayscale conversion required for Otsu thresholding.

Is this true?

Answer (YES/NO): YES